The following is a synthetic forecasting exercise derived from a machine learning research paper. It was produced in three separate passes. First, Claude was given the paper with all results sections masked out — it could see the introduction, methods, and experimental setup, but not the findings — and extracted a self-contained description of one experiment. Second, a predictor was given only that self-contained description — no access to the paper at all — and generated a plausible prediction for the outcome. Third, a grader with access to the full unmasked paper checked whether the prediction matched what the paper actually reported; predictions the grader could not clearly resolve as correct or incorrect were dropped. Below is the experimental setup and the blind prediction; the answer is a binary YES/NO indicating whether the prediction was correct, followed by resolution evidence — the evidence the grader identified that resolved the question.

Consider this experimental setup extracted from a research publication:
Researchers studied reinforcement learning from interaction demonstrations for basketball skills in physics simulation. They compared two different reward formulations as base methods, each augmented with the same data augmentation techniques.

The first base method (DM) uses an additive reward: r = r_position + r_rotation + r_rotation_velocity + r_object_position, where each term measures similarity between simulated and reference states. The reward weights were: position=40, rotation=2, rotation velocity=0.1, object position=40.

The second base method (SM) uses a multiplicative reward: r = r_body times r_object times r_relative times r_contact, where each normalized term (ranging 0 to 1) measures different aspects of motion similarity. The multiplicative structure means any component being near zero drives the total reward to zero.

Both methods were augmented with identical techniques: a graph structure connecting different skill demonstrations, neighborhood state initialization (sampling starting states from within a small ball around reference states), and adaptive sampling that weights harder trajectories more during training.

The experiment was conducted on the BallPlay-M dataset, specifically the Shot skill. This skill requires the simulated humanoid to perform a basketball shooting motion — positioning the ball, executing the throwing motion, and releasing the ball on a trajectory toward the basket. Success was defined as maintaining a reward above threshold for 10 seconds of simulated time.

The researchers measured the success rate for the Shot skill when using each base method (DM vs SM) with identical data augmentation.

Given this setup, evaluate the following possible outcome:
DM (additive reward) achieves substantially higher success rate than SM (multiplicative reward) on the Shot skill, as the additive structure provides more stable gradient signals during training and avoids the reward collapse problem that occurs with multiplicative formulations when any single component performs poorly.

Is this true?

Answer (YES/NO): NO